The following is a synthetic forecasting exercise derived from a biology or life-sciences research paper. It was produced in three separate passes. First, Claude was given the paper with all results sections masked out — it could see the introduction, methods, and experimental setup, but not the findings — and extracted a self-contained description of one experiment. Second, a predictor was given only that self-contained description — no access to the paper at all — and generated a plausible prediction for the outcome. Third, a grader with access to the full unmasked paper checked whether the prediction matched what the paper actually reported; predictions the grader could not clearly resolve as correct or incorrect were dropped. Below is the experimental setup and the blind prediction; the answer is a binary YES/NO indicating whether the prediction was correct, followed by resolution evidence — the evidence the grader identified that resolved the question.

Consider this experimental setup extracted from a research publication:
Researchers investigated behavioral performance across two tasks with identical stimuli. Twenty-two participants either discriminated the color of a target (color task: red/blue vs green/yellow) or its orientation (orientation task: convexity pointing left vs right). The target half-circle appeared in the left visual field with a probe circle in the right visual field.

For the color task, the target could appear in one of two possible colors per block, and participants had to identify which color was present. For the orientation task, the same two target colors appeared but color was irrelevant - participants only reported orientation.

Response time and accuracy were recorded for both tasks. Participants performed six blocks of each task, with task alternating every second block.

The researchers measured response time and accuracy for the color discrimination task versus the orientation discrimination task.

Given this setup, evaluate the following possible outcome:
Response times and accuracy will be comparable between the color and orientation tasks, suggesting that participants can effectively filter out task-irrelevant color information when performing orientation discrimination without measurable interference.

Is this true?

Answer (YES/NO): NO